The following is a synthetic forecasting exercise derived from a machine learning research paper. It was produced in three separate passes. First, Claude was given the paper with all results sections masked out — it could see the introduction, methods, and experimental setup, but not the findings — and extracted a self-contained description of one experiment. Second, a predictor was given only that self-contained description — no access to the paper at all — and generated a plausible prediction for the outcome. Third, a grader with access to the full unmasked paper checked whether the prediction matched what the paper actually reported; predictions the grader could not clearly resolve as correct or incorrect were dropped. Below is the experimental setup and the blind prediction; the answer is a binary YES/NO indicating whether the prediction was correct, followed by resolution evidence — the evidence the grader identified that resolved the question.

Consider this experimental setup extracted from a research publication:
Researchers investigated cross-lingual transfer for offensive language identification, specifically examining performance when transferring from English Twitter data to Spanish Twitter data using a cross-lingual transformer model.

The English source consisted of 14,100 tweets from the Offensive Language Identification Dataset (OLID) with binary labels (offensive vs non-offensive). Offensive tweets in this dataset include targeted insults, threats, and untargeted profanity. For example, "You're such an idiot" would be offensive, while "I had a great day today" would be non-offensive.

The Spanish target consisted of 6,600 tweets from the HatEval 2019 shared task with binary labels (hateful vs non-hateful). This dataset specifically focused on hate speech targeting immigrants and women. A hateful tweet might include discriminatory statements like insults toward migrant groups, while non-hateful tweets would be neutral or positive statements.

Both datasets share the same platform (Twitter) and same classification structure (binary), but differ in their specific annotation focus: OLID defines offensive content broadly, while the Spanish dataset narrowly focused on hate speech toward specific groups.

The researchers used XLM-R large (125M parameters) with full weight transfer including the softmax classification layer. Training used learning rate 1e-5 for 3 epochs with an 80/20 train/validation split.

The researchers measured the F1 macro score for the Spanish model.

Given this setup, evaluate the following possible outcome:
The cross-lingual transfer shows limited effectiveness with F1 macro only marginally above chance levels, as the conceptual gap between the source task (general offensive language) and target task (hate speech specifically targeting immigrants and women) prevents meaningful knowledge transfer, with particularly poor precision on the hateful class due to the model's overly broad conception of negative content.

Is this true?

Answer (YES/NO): NO